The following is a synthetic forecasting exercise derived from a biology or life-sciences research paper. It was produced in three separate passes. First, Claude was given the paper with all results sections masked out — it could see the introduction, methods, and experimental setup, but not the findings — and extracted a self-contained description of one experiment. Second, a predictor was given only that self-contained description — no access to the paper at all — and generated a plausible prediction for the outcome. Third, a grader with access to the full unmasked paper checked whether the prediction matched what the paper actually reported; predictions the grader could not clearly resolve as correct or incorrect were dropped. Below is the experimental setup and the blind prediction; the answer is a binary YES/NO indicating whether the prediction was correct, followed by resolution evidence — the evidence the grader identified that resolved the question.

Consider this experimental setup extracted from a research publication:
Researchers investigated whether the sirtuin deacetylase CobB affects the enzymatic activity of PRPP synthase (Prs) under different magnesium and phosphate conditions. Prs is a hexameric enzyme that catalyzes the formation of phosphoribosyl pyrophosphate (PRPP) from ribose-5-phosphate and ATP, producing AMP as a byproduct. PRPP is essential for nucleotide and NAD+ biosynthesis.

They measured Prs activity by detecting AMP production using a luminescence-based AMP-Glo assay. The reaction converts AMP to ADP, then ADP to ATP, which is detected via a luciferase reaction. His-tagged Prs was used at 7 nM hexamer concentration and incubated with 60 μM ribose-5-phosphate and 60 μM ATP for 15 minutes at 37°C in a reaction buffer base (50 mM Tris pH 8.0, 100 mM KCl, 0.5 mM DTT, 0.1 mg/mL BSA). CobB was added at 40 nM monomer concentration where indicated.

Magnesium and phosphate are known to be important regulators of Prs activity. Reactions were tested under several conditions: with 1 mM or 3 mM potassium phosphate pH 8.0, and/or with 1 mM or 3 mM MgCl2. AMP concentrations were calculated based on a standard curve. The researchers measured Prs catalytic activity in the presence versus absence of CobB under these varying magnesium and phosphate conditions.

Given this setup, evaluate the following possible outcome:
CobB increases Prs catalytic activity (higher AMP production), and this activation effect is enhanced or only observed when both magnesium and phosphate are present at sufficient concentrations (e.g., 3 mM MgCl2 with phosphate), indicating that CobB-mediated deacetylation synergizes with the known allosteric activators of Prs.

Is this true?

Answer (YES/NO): NO